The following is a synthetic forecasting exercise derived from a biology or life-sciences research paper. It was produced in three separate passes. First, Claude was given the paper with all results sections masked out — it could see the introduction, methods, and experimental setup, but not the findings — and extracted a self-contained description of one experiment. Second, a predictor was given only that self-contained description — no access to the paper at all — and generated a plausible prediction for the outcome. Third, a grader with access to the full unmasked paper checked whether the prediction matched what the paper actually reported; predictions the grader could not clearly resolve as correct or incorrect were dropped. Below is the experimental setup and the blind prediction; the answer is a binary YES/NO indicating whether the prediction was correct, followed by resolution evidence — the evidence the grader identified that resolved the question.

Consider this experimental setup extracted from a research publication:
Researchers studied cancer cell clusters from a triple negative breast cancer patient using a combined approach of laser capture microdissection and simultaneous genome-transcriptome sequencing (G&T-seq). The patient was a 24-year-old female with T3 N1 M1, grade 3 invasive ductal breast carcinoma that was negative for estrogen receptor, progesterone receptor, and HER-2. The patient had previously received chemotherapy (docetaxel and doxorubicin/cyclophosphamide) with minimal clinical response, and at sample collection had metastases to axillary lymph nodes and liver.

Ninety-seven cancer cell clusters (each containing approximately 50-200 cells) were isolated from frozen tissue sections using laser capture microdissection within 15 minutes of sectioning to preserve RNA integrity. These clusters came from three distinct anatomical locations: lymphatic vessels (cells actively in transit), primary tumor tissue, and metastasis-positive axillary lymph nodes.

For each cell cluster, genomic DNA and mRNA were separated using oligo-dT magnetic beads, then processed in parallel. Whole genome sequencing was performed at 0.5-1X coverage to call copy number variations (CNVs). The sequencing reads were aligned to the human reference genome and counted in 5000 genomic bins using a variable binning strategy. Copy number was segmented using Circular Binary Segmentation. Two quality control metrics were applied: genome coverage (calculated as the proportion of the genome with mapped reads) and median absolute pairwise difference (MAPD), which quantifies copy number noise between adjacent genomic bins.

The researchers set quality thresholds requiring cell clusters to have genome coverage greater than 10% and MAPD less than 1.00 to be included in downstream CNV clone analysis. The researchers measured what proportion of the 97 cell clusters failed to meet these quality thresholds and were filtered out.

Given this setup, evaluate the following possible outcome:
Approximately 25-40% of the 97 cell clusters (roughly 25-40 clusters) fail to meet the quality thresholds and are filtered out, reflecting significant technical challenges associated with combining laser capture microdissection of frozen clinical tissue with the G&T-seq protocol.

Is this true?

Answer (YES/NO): NO